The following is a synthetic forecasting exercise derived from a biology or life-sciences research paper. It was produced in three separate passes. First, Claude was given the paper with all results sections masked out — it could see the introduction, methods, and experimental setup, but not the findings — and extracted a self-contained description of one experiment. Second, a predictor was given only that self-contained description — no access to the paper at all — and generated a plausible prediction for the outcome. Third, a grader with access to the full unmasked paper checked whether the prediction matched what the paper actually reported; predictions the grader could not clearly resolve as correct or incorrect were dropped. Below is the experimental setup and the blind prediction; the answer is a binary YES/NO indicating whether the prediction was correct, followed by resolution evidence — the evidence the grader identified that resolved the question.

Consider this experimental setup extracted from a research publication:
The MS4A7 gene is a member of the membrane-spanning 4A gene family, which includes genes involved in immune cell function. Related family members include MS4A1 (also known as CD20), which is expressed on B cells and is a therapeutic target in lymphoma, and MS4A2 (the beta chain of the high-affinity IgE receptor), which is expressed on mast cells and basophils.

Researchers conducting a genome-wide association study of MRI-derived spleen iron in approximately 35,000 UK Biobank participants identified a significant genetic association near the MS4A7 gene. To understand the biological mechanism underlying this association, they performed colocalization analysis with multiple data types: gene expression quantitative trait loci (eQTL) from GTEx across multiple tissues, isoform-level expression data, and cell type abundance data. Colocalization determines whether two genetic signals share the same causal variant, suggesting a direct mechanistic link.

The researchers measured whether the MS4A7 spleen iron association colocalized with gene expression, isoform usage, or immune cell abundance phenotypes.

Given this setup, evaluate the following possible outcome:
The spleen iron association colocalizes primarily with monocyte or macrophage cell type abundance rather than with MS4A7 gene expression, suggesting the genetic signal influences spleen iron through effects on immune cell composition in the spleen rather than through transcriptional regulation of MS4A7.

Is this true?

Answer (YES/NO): NO